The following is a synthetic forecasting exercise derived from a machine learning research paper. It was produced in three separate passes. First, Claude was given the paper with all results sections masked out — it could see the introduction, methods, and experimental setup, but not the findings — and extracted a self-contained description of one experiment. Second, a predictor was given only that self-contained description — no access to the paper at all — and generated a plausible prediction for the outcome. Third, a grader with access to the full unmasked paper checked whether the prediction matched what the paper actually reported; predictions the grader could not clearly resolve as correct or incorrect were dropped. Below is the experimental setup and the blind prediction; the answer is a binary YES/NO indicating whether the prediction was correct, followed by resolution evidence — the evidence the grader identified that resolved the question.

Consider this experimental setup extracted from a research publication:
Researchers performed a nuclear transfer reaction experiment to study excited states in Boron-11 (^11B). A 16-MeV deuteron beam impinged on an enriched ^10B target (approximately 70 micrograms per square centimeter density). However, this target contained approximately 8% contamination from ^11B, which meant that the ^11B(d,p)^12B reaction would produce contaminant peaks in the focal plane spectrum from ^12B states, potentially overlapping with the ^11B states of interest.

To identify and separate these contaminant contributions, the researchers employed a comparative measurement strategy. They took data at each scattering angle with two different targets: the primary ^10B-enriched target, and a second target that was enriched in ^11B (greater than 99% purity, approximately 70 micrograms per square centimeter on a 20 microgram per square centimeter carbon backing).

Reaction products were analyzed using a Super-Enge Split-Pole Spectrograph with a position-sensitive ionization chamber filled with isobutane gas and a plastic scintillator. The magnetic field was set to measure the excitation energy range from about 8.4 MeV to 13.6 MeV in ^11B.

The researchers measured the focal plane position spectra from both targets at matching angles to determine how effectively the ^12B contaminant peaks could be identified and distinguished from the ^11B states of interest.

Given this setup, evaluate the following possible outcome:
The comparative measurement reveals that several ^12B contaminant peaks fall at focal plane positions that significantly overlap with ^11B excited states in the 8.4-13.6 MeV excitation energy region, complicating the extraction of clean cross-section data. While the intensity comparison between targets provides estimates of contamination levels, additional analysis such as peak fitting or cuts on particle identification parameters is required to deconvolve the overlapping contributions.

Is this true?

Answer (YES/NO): YES